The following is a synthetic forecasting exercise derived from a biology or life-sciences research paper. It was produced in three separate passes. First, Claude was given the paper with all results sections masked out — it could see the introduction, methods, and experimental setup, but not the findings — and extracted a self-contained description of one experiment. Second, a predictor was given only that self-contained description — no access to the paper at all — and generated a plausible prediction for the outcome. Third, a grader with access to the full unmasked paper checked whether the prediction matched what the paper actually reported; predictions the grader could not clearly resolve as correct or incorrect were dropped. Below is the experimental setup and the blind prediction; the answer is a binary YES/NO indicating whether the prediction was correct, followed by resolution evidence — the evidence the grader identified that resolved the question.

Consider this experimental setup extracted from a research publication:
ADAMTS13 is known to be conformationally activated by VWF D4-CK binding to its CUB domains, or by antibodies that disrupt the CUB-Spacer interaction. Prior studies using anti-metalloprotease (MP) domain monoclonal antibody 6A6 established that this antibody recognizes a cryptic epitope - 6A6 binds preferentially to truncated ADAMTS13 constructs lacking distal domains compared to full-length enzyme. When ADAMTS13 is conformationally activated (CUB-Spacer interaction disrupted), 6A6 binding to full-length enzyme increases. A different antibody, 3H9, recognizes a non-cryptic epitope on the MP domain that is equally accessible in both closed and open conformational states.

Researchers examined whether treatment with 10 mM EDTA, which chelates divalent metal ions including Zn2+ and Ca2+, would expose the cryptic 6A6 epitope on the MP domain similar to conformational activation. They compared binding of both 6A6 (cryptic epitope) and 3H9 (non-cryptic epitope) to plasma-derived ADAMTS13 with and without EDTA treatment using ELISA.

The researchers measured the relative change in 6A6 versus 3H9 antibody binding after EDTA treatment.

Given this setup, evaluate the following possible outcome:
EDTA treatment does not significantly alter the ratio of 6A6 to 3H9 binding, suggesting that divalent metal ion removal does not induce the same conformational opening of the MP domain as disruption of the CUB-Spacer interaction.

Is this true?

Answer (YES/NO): NO